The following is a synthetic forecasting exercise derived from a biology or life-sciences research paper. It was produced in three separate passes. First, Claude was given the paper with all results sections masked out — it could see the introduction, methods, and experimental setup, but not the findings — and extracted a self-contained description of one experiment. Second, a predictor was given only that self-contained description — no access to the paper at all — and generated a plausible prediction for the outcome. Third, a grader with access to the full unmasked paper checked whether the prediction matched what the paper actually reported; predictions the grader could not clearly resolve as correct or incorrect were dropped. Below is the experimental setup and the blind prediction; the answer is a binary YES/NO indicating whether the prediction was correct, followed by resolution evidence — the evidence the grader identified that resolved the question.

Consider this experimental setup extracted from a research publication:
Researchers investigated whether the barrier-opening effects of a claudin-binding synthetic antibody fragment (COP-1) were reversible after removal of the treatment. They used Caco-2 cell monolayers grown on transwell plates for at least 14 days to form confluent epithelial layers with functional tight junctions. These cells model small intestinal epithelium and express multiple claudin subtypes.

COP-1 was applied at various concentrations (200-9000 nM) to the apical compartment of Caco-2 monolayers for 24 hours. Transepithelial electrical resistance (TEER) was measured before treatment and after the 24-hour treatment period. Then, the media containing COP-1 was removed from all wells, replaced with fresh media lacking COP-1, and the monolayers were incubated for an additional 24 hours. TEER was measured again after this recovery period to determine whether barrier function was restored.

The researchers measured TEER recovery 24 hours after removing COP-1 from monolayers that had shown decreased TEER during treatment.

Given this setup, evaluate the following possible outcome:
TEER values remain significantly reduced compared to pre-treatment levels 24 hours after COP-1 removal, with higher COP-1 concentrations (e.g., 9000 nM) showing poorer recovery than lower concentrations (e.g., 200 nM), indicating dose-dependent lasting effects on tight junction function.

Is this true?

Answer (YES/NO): NO